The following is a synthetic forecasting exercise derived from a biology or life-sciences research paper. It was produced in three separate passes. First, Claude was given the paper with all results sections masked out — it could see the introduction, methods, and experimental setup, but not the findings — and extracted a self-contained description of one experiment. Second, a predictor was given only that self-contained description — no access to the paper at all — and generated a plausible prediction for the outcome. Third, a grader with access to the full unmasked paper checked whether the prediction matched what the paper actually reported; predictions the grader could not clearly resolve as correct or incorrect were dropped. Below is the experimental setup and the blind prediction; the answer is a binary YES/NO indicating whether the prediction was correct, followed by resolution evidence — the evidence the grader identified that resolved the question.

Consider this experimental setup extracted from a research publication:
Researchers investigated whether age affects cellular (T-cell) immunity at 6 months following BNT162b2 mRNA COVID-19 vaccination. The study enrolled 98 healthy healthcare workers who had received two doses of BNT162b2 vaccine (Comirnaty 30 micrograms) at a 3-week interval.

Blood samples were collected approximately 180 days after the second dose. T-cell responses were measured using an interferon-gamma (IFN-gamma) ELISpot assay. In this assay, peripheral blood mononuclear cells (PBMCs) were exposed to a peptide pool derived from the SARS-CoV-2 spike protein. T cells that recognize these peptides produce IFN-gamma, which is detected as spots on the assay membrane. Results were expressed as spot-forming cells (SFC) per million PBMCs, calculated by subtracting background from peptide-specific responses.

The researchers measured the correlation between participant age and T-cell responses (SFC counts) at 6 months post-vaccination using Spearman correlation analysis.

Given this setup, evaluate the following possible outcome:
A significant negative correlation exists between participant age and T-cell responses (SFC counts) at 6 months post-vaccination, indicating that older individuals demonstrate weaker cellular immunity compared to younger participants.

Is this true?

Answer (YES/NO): NO